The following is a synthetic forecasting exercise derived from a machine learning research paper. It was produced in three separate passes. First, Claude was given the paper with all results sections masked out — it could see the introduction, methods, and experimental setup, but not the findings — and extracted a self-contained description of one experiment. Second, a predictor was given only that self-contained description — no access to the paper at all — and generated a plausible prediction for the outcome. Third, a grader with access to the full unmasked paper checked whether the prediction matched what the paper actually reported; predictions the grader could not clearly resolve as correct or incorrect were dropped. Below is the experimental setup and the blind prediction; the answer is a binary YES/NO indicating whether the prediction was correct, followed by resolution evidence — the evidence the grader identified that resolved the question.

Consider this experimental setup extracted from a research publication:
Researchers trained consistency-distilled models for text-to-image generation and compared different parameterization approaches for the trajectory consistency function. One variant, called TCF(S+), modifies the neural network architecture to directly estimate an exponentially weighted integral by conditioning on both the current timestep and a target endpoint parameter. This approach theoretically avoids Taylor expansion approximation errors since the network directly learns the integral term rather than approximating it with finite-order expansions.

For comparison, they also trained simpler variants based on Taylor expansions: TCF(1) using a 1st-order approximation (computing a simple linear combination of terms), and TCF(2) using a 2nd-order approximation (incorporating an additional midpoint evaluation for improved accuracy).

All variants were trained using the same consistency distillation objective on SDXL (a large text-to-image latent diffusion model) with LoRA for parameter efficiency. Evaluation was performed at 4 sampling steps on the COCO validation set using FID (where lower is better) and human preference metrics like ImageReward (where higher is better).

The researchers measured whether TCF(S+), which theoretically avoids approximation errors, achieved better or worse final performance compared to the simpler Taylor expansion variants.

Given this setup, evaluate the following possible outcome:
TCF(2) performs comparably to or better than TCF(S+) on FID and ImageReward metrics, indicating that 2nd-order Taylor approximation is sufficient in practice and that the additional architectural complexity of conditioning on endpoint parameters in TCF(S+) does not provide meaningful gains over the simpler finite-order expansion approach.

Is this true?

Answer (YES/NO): NO